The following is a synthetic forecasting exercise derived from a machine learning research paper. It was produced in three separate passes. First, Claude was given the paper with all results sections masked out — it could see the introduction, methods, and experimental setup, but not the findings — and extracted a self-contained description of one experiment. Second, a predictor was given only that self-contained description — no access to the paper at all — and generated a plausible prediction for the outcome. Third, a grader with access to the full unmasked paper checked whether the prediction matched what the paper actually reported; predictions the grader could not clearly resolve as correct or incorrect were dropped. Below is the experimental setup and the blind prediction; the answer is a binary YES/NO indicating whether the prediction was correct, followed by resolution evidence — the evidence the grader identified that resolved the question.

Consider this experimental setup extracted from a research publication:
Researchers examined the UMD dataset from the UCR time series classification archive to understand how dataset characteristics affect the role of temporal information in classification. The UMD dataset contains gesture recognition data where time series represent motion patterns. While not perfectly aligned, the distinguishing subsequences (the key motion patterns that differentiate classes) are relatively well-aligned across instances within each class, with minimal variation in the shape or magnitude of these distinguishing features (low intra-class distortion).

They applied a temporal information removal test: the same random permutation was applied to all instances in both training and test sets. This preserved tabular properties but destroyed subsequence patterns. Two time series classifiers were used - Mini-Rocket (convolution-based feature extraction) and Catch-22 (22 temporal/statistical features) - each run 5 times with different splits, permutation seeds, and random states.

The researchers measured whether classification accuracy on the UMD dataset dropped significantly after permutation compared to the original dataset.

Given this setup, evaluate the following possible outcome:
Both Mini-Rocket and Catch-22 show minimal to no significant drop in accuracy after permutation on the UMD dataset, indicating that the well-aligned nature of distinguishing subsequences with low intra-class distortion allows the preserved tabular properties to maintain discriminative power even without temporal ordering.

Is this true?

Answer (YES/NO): YES